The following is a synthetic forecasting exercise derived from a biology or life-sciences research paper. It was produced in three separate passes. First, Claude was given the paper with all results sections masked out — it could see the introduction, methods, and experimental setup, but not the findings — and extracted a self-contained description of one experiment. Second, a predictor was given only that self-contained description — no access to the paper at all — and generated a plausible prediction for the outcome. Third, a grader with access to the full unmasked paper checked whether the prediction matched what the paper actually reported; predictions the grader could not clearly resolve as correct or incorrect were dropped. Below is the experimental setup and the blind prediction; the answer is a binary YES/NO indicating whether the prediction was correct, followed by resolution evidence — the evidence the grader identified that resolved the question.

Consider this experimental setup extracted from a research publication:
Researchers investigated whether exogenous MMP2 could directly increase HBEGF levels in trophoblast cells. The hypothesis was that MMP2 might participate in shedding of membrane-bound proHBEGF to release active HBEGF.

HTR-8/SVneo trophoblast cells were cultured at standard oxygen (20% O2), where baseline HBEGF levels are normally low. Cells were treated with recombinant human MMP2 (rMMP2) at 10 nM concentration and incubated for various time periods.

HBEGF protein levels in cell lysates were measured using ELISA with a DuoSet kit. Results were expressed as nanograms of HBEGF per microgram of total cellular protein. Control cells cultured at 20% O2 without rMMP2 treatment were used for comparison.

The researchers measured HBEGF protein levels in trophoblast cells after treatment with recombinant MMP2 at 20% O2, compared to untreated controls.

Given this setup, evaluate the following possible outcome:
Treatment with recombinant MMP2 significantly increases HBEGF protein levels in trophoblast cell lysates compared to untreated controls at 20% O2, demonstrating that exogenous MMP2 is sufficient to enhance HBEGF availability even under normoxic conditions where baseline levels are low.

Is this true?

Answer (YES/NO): YES